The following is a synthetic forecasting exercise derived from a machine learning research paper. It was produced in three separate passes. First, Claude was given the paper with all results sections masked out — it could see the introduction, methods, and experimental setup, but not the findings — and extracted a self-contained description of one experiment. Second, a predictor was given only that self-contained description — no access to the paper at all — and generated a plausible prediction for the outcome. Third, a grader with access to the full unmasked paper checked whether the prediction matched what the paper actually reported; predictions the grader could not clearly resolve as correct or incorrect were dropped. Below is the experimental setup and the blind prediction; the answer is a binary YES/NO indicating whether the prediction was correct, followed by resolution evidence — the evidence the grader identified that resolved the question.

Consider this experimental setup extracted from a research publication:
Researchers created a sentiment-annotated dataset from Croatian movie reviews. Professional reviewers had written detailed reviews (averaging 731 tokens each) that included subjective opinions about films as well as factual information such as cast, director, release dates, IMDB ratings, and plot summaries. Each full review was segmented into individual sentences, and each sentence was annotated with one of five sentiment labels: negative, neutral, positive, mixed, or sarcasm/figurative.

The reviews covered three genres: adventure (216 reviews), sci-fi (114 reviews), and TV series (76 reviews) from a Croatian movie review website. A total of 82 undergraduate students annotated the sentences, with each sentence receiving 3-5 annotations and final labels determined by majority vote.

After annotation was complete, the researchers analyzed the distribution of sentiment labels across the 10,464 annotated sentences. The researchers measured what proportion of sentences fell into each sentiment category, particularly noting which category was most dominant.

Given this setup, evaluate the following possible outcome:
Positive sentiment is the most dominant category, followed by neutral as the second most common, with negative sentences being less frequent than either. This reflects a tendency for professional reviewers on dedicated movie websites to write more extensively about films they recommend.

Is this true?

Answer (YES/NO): NO